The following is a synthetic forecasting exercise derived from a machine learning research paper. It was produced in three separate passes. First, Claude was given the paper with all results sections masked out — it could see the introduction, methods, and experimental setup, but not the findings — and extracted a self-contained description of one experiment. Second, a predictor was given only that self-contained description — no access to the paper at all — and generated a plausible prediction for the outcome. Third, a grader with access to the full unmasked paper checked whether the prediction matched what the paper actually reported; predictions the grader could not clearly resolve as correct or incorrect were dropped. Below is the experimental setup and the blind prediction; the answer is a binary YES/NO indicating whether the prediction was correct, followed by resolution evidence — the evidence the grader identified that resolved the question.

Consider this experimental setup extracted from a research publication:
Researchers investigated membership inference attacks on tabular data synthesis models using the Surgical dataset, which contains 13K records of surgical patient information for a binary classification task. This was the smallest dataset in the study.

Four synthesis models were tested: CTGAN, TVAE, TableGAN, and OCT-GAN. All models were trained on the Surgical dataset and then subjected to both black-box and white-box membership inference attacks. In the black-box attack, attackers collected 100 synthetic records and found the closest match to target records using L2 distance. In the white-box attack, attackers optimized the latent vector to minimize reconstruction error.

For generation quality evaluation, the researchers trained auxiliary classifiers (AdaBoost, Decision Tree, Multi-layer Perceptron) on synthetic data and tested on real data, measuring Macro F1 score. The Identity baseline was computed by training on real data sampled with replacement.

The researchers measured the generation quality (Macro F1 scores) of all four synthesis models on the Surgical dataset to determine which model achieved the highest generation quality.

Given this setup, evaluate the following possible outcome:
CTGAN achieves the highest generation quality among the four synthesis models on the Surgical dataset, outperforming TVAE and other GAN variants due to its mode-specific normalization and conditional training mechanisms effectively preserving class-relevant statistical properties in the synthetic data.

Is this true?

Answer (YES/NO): YES